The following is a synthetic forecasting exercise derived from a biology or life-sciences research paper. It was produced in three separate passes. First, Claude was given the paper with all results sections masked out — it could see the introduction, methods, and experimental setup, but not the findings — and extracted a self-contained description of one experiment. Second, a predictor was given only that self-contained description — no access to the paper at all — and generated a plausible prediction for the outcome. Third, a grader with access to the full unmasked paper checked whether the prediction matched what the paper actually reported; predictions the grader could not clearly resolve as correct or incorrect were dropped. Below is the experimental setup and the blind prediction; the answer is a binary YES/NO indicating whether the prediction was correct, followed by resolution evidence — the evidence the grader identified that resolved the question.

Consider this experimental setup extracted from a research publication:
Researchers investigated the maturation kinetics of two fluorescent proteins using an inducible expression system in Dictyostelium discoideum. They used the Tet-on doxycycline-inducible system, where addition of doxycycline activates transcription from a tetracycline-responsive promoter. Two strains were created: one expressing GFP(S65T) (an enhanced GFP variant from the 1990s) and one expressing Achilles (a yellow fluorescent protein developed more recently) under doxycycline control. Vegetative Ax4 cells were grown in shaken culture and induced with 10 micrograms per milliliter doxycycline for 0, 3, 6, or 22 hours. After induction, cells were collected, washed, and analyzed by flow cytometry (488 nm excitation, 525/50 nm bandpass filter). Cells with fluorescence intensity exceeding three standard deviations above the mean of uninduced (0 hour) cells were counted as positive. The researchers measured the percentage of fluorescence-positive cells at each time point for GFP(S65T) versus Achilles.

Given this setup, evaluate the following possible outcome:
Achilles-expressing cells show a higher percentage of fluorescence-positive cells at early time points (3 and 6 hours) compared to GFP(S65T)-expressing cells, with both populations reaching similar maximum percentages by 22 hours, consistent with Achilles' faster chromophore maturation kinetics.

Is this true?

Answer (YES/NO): YES